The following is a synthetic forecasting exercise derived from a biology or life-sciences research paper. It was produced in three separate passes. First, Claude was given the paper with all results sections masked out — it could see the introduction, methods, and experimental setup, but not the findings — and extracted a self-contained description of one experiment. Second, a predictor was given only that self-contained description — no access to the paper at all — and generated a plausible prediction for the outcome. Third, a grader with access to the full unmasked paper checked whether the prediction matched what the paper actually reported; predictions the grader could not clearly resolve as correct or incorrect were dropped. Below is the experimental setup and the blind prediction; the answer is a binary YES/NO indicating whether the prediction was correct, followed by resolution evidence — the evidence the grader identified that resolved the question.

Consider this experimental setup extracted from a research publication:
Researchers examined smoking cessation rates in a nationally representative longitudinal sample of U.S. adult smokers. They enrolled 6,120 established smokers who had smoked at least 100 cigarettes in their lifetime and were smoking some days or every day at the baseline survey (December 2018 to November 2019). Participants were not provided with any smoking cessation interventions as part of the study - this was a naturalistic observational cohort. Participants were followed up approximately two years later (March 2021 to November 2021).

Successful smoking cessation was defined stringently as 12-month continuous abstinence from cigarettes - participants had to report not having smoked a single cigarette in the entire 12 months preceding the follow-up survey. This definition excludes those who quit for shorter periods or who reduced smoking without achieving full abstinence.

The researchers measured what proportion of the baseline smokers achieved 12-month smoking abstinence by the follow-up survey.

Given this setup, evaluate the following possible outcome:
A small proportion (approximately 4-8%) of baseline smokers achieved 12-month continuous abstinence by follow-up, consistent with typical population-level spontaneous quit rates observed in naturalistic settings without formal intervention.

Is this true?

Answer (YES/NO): YES